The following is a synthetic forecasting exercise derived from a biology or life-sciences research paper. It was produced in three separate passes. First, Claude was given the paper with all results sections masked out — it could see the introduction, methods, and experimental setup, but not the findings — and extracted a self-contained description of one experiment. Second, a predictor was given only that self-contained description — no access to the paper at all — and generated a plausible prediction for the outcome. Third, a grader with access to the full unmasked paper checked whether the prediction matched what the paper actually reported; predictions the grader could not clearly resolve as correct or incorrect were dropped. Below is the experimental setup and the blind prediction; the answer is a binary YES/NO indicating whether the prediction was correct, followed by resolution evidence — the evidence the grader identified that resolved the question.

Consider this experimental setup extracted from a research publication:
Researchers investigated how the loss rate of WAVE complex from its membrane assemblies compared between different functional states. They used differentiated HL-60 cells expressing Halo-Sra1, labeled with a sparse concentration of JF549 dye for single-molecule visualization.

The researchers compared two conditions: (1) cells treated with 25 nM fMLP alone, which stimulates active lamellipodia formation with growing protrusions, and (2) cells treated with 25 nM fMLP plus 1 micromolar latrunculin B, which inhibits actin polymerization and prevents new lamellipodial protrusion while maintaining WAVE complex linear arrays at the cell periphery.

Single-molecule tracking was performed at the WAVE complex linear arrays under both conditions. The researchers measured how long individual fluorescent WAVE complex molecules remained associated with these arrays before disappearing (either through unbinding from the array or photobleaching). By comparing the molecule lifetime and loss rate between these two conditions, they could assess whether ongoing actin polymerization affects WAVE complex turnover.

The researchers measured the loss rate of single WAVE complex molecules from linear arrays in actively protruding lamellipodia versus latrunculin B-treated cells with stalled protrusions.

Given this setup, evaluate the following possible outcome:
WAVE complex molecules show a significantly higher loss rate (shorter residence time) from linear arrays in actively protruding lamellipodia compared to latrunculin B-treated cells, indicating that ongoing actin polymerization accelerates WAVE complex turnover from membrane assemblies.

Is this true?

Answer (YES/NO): YES